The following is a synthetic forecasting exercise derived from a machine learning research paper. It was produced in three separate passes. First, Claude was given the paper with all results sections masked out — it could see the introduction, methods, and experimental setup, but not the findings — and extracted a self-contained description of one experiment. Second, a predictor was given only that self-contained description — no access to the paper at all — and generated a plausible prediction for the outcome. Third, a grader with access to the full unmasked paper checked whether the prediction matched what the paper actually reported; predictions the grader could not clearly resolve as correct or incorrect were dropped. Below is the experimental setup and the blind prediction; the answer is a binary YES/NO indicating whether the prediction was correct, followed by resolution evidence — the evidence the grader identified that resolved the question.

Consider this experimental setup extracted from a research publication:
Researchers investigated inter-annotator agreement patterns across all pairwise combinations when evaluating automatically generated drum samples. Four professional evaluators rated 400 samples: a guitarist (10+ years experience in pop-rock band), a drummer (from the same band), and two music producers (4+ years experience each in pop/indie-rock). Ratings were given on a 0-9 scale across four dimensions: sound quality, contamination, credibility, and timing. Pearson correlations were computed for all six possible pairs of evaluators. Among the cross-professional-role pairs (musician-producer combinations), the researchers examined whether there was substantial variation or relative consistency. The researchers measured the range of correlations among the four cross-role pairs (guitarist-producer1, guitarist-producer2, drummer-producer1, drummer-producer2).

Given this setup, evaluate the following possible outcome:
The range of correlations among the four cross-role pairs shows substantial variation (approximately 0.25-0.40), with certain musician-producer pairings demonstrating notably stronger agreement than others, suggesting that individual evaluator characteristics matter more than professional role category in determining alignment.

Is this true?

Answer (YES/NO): NO